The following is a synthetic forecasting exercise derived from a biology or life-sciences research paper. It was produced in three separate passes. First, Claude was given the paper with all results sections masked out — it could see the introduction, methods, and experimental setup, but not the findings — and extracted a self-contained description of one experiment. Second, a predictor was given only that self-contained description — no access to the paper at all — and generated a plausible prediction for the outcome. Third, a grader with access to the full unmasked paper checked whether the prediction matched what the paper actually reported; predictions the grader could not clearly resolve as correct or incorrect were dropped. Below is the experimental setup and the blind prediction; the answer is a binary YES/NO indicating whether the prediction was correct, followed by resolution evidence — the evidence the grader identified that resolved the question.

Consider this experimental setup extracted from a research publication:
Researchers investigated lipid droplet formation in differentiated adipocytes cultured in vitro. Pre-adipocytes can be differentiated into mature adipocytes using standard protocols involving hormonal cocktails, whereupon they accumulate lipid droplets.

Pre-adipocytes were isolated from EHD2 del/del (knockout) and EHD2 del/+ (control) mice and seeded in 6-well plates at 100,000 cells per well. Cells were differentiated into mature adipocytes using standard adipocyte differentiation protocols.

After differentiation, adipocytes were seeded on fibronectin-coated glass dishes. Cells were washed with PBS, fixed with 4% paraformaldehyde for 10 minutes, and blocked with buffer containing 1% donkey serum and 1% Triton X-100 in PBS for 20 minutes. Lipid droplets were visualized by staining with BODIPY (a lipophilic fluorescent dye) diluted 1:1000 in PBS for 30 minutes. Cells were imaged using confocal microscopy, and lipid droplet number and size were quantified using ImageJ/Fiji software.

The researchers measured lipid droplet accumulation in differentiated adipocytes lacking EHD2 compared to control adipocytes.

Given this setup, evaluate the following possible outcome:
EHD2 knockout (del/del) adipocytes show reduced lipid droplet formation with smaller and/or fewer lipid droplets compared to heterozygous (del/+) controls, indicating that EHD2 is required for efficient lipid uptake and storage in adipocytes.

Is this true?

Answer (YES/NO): NO